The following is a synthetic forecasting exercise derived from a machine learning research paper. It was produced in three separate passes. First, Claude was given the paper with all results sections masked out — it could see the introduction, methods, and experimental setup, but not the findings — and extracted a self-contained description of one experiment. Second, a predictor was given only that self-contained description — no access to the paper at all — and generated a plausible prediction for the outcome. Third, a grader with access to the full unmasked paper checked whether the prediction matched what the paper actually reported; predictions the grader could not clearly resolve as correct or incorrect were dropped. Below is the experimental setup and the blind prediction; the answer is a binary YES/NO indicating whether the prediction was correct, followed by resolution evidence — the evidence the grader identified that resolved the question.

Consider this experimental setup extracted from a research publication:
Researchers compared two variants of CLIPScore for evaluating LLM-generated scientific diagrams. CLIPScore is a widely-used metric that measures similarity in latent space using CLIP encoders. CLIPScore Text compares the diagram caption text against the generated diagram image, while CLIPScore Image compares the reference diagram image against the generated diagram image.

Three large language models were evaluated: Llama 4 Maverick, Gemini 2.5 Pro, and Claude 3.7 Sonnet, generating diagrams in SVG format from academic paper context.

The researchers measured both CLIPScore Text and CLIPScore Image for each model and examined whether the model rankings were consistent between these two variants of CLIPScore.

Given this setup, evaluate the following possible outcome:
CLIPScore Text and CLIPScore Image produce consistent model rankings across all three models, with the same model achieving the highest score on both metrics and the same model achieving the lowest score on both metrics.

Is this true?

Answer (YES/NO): NO